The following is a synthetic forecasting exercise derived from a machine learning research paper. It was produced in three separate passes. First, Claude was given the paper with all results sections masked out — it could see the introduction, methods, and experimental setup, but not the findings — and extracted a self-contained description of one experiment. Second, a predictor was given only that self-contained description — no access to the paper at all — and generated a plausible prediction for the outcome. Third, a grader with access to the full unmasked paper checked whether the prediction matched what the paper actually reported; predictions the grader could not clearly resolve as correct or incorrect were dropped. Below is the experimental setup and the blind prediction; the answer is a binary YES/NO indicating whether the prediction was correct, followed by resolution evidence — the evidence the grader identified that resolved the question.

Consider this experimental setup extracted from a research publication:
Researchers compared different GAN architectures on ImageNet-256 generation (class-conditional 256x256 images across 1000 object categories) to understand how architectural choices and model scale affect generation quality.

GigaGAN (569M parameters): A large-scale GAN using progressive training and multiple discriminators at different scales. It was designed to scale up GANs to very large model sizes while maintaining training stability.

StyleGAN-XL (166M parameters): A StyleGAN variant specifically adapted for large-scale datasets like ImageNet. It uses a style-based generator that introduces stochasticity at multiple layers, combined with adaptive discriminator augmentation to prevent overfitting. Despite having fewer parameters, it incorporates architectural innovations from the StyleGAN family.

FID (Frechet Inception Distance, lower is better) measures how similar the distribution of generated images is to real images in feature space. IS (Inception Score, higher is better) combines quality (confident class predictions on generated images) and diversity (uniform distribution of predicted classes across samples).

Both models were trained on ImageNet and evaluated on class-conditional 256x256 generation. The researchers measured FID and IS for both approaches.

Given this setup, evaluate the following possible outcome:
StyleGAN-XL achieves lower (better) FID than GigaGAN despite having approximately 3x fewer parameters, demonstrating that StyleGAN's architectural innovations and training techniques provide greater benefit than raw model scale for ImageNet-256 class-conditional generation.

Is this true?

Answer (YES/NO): YES